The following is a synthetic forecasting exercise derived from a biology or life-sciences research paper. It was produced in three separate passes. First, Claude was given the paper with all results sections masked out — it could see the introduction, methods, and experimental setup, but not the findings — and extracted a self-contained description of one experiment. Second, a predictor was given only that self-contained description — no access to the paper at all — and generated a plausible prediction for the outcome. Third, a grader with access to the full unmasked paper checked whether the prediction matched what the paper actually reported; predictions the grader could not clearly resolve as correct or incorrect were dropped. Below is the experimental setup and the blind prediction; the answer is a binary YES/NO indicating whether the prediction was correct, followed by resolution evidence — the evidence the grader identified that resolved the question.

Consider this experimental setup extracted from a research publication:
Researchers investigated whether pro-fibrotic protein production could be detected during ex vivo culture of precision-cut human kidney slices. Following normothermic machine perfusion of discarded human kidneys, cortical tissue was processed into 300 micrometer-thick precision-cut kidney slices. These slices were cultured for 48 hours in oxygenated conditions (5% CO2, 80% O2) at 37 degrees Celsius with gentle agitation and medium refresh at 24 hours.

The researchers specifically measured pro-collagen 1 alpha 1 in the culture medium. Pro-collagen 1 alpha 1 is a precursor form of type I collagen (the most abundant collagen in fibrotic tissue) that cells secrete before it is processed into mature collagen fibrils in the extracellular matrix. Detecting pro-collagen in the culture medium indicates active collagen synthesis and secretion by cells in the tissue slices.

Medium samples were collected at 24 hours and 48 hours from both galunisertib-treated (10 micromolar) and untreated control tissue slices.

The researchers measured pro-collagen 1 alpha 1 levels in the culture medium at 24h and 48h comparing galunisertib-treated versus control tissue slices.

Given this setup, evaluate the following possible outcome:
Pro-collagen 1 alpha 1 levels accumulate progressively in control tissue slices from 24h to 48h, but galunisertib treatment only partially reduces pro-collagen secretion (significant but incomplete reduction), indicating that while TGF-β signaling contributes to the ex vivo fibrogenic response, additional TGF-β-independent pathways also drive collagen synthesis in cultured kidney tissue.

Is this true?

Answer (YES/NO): NO